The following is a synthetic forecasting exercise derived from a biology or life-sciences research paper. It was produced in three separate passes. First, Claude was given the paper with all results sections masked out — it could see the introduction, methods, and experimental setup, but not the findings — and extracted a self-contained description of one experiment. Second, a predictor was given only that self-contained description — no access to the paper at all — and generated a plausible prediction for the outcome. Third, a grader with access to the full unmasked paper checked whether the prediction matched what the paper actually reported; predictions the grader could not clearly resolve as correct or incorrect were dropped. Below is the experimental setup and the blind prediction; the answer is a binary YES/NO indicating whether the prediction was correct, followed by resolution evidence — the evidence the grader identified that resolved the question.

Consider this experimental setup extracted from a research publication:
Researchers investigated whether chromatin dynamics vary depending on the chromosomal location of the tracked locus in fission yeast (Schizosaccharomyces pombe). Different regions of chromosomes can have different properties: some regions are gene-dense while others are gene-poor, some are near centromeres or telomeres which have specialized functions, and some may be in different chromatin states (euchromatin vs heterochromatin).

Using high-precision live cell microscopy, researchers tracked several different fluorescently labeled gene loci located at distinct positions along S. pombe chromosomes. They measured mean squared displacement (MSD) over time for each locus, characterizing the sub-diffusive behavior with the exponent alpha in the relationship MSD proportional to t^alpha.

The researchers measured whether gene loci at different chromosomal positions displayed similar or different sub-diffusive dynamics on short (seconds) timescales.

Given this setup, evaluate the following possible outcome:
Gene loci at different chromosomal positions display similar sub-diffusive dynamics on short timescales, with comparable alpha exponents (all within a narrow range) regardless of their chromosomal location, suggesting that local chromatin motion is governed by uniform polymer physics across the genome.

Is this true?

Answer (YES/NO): YES